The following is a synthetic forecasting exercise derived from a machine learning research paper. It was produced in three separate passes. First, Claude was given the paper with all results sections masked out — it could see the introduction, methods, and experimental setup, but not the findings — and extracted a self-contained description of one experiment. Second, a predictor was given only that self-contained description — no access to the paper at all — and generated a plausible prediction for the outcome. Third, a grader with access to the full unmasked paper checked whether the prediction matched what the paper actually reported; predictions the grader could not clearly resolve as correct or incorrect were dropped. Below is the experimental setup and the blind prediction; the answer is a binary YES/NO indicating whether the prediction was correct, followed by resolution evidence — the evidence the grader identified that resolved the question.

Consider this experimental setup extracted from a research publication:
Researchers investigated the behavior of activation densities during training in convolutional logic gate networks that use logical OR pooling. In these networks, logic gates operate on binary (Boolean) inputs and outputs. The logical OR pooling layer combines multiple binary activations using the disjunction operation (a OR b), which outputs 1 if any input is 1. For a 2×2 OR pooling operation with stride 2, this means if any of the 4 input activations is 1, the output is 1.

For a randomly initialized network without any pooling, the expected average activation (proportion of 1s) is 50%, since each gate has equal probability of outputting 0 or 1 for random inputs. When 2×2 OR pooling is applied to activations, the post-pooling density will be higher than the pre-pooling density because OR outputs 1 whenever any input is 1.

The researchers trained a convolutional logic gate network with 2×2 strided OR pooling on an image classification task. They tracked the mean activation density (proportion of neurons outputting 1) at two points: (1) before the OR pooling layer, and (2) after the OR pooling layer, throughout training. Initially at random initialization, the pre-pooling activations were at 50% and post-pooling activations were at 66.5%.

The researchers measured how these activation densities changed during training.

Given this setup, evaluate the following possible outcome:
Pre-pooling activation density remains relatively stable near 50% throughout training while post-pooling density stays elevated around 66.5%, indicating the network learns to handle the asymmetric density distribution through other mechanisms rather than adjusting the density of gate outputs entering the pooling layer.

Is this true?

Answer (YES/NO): NO